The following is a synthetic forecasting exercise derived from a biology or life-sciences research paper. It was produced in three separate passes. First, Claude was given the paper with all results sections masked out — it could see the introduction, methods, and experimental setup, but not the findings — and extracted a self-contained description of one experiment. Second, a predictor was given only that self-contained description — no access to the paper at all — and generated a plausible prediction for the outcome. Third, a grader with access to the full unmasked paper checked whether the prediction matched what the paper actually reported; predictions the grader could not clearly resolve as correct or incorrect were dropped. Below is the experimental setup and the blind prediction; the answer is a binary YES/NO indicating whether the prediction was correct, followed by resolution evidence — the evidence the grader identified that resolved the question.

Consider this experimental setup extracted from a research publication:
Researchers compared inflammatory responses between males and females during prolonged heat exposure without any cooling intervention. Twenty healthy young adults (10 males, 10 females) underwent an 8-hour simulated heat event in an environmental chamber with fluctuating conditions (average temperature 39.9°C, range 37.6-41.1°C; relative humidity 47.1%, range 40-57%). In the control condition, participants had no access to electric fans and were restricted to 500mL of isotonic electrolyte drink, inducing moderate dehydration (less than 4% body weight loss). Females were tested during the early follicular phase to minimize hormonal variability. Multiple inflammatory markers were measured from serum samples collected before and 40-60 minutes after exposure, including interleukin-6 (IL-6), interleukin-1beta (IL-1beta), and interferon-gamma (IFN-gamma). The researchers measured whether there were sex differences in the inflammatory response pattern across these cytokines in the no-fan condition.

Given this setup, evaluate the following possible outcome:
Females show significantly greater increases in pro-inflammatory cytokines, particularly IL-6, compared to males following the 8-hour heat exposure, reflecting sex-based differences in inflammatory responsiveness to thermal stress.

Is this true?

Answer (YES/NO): YES